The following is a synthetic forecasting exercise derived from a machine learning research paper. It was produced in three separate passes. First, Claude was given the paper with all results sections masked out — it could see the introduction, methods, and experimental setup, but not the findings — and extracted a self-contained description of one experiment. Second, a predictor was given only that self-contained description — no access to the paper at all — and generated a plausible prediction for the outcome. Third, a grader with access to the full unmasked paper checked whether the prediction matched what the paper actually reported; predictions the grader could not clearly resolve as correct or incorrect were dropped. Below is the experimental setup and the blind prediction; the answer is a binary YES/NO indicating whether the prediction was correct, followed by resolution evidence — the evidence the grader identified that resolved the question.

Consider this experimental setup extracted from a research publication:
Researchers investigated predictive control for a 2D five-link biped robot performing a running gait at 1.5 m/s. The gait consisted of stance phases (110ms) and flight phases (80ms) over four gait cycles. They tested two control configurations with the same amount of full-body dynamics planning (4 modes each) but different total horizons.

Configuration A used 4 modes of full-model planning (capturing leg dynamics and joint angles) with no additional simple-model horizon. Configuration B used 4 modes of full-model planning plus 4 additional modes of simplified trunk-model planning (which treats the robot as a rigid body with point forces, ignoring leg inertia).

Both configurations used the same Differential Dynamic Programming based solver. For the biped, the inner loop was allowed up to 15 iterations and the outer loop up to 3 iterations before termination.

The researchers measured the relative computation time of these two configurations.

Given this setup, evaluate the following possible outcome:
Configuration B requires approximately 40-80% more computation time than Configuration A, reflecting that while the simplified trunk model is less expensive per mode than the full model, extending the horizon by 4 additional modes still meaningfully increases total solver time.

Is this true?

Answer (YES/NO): NO